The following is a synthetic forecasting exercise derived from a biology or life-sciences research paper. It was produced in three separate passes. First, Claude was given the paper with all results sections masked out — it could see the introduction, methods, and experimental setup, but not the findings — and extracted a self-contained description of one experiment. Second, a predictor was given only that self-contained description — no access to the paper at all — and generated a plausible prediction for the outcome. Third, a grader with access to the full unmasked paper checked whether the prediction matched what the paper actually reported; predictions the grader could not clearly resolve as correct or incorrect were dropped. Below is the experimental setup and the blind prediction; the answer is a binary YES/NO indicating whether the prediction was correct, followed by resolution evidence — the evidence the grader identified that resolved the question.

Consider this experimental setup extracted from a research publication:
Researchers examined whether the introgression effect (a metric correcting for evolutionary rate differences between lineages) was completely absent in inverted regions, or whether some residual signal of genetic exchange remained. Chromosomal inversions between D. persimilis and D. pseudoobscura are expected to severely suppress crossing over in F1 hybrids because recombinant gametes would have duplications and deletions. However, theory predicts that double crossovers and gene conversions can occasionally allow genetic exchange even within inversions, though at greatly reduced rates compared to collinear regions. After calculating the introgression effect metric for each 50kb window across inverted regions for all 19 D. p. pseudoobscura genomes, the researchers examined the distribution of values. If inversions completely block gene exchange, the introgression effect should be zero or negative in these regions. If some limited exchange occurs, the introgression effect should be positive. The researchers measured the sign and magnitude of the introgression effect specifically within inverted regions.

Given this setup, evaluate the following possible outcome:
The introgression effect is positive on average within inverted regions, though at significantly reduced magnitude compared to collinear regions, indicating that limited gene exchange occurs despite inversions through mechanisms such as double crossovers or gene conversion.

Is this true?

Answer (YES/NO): YES